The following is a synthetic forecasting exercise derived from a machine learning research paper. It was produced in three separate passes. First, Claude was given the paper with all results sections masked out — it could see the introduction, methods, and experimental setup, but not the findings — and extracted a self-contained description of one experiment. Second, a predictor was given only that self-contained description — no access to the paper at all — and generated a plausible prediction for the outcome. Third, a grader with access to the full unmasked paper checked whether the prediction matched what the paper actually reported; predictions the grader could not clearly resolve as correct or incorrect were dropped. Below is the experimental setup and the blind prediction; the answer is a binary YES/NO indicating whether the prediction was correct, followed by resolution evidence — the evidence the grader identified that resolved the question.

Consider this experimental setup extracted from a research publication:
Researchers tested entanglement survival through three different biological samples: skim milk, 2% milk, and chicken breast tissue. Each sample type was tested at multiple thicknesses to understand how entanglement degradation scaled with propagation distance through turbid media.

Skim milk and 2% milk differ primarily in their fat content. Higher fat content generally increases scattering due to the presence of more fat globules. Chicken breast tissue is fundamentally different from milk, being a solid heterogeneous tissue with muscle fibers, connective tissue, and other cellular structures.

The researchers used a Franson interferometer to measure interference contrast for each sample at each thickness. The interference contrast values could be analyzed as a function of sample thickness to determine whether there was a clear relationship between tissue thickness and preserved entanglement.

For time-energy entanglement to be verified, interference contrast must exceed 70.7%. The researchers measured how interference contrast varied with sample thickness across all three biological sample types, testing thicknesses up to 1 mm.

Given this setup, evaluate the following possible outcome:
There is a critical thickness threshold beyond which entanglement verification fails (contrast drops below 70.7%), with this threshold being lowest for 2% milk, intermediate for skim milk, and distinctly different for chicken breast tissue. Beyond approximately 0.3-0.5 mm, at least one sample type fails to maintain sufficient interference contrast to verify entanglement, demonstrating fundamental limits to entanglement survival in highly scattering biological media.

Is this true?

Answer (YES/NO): NO